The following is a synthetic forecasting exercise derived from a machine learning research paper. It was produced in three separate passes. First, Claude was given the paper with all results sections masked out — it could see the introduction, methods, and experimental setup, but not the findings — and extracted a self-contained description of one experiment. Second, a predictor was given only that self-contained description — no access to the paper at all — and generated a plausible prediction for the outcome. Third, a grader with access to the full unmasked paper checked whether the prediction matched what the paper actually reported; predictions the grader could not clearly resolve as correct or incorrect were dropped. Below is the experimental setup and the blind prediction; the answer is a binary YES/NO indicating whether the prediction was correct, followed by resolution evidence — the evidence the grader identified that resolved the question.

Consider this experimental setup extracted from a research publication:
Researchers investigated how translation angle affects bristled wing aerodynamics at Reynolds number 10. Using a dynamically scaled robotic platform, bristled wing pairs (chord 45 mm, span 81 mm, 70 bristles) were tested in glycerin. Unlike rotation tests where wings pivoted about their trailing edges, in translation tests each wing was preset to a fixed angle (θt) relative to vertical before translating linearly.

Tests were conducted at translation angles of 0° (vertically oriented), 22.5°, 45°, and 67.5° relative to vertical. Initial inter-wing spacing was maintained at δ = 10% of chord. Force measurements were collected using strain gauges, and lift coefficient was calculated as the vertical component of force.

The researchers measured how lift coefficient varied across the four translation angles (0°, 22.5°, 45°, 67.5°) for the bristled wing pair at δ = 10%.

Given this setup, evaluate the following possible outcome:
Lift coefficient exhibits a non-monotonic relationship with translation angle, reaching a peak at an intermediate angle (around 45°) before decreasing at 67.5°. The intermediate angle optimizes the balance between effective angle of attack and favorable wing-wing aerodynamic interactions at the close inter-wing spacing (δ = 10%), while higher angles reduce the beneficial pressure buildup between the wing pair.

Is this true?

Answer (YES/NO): YES